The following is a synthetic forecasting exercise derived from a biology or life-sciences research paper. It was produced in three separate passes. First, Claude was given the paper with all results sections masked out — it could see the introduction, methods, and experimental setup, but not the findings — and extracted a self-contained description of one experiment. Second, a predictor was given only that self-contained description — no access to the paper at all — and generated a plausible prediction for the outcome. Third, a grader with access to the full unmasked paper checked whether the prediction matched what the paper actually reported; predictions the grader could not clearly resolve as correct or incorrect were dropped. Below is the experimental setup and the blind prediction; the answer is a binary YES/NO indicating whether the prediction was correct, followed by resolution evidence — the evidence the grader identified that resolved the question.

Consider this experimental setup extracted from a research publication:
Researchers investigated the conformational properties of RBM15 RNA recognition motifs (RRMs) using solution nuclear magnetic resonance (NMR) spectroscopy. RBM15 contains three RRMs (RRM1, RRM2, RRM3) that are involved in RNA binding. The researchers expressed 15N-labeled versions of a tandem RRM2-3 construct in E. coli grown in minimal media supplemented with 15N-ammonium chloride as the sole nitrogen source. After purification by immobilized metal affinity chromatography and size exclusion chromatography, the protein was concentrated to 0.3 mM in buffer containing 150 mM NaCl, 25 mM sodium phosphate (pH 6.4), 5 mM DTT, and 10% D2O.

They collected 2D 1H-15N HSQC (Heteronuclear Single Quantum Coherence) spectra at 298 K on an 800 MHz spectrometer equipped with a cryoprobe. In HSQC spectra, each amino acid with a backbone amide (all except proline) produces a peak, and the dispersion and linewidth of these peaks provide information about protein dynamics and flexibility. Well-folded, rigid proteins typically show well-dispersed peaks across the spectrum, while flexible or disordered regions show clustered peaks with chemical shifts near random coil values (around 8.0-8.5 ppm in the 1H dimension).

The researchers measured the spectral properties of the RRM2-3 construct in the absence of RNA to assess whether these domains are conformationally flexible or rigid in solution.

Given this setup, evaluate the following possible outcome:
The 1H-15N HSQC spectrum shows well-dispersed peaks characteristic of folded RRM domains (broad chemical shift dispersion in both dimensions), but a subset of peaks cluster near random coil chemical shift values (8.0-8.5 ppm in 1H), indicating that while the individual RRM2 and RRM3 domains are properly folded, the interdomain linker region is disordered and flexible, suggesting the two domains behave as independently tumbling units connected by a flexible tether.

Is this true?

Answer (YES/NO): NO